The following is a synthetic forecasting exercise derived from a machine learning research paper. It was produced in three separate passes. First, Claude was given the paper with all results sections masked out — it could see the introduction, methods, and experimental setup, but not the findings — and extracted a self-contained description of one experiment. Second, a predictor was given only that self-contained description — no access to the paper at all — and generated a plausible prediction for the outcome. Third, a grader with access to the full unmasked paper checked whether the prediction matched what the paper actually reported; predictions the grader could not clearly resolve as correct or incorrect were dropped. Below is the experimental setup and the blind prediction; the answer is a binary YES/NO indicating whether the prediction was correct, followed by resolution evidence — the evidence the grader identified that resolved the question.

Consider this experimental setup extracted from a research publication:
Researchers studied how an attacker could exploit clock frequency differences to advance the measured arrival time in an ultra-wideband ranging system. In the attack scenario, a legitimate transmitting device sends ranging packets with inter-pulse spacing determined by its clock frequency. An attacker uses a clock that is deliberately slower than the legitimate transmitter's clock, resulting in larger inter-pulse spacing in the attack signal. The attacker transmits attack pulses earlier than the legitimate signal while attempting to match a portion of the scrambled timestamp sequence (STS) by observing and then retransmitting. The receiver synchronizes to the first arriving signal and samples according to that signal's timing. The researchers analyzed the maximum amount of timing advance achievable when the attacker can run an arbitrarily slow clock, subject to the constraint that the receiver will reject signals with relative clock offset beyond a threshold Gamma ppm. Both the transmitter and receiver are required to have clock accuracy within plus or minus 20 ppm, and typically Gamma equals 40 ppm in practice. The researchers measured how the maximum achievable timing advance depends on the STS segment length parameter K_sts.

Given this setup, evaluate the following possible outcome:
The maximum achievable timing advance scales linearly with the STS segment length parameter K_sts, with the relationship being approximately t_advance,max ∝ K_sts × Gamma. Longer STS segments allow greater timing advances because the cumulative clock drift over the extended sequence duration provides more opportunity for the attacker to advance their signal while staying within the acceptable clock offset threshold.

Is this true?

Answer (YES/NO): NO